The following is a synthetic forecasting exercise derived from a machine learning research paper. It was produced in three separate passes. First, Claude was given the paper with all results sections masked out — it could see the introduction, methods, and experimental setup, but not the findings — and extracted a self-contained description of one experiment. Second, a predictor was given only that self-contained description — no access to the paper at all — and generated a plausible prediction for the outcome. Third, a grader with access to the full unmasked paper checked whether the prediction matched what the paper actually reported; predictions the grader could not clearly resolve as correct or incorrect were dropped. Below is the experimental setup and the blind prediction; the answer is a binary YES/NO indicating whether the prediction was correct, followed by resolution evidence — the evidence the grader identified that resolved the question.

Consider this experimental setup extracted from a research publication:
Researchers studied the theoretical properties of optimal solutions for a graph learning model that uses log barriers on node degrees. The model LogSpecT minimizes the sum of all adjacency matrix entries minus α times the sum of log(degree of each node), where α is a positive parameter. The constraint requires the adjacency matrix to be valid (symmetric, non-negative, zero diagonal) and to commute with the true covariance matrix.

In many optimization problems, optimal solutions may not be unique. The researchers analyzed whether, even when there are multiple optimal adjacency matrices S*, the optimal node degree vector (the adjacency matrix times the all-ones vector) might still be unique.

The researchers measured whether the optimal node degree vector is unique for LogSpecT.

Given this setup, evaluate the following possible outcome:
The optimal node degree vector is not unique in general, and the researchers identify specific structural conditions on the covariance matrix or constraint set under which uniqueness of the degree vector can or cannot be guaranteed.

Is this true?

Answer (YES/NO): NO